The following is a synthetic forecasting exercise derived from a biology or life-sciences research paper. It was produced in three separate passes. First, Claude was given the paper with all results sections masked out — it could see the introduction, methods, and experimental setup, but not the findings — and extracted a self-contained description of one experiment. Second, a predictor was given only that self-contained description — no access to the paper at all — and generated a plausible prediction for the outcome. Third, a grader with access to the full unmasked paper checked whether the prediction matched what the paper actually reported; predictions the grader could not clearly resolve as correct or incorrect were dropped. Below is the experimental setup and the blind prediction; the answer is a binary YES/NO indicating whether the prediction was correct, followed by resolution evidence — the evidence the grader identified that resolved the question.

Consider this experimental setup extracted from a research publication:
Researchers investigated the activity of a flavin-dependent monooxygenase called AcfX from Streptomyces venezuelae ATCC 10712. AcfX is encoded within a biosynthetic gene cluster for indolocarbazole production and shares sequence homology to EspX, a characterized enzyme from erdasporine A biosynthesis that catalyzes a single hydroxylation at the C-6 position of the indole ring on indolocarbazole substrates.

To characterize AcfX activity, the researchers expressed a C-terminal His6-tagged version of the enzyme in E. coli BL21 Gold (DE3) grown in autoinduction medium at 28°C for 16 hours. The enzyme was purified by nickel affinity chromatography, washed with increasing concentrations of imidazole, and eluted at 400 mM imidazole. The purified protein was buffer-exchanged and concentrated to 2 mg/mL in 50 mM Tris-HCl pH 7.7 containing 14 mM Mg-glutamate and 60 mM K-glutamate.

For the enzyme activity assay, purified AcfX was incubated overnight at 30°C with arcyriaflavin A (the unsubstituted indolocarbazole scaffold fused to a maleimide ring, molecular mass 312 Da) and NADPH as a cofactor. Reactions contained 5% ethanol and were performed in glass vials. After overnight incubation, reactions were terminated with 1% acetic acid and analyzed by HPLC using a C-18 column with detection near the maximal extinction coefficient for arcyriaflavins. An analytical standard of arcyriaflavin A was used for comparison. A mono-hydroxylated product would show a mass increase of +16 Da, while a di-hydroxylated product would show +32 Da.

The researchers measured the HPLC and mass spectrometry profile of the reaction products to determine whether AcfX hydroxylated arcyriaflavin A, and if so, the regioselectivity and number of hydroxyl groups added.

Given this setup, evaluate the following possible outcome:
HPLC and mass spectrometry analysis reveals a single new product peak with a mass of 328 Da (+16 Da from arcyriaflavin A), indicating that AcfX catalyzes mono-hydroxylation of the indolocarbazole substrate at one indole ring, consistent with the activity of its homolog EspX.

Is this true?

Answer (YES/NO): NO